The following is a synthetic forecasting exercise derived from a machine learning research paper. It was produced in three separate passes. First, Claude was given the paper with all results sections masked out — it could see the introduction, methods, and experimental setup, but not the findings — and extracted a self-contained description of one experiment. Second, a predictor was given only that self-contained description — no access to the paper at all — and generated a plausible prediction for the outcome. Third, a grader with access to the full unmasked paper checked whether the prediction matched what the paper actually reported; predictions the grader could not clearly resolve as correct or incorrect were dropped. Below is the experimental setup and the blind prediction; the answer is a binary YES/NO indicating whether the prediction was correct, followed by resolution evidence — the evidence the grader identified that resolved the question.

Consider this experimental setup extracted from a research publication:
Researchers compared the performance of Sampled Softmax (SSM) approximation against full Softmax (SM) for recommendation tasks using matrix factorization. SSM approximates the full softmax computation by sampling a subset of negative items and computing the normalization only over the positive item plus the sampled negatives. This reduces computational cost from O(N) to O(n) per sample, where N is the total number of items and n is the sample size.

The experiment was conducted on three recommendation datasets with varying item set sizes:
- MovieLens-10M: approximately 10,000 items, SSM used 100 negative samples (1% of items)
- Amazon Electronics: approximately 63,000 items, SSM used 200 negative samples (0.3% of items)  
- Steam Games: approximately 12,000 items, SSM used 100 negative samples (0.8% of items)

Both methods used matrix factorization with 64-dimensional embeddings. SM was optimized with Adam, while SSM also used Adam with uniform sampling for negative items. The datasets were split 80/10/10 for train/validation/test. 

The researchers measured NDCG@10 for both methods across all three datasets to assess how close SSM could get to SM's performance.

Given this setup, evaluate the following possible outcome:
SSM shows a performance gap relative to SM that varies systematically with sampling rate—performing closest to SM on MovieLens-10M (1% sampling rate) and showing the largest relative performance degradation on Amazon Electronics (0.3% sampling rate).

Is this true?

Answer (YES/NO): NO